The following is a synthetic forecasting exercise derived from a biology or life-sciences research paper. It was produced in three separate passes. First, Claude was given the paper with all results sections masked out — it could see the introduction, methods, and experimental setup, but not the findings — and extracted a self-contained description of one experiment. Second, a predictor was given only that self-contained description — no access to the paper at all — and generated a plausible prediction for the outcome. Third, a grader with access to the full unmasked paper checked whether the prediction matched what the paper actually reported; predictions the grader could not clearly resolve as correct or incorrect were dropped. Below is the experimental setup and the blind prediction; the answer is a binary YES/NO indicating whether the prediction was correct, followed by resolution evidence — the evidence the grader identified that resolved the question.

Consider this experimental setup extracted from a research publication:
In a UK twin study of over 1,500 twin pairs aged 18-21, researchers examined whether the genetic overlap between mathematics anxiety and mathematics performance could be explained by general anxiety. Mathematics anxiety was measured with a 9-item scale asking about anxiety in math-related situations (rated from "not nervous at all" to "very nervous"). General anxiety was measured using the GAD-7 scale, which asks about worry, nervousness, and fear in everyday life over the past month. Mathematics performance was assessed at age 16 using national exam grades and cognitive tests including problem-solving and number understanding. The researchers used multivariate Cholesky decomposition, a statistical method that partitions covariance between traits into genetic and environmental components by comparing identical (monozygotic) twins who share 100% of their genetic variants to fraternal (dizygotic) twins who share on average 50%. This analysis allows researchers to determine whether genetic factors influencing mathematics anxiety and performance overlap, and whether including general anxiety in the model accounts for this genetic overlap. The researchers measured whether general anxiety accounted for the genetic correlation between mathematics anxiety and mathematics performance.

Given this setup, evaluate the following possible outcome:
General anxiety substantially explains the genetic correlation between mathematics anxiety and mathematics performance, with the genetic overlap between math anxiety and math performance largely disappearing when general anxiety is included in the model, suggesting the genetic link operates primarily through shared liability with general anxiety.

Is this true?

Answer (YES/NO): NO